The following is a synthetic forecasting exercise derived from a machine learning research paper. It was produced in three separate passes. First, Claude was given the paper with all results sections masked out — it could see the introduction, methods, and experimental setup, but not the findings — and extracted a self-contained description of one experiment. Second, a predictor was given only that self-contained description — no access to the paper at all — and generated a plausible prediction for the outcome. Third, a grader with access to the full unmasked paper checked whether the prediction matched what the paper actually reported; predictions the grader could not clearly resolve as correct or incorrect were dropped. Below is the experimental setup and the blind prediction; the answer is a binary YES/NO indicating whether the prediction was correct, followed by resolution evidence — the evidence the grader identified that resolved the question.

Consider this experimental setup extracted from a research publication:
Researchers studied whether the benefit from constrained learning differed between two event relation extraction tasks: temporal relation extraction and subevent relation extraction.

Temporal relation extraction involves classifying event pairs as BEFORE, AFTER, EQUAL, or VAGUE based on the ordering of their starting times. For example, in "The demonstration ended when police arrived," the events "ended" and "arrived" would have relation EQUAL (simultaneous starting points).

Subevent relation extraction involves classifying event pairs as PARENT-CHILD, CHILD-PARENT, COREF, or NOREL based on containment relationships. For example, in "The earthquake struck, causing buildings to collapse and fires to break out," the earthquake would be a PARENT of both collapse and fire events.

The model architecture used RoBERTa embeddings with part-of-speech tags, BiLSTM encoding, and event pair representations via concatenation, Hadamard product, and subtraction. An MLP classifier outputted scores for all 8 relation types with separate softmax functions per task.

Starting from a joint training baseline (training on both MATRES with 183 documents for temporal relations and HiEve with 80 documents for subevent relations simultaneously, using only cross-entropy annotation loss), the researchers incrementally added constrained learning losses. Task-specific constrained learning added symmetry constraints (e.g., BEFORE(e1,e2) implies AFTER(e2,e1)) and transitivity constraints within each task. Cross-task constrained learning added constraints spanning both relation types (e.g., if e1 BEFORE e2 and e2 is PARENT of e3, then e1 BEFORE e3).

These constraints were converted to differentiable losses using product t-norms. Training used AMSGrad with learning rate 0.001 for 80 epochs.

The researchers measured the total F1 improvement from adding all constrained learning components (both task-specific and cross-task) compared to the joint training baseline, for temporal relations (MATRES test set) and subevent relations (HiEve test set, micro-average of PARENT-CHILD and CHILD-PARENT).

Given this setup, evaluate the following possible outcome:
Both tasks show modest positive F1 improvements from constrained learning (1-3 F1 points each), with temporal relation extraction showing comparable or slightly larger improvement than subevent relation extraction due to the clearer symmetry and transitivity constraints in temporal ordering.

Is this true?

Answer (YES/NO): NO